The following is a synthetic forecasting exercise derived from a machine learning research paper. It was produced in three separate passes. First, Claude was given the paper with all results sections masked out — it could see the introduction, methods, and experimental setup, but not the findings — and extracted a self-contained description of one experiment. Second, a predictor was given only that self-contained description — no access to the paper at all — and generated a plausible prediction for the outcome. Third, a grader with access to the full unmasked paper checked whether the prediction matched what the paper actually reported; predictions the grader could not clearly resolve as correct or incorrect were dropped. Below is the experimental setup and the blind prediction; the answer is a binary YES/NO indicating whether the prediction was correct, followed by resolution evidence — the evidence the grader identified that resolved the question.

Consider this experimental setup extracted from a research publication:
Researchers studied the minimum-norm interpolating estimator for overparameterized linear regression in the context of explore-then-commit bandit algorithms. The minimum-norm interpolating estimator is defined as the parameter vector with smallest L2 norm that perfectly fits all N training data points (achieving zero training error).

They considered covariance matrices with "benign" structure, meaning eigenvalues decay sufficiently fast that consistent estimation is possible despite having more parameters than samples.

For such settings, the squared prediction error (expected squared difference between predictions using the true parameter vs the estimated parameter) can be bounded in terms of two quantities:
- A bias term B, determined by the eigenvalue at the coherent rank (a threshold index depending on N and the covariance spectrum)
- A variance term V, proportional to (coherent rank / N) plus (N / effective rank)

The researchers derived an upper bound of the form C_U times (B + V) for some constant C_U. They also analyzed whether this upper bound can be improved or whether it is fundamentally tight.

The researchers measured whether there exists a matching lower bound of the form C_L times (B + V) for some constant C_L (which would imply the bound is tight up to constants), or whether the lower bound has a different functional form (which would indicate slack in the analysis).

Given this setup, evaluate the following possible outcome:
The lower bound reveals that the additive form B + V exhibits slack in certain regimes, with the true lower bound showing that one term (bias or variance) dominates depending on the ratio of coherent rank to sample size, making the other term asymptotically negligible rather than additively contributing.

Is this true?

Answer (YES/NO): NO